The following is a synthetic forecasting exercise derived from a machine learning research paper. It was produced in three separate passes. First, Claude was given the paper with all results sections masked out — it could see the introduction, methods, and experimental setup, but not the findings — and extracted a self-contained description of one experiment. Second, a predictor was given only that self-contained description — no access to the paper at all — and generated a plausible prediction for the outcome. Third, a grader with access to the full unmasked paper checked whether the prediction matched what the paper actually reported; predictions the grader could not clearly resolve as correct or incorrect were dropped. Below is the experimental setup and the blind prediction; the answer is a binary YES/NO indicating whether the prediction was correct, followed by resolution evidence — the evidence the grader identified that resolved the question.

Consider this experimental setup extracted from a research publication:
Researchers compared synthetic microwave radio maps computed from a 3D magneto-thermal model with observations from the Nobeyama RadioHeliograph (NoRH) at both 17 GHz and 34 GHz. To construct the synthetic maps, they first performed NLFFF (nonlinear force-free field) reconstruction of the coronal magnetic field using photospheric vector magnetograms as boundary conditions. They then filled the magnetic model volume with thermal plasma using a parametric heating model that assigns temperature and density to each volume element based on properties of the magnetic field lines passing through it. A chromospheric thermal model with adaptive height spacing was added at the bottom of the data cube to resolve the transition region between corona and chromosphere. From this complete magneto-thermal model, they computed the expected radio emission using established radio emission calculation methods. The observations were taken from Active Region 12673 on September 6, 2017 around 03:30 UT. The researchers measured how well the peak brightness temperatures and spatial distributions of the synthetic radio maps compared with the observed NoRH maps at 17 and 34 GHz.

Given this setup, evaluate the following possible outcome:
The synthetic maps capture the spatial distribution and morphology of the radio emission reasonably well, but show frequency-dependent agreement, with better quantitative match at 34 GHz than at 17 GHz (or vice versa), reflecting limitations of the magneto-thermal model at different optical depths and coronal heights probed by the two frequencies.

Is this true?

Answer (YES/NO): NO